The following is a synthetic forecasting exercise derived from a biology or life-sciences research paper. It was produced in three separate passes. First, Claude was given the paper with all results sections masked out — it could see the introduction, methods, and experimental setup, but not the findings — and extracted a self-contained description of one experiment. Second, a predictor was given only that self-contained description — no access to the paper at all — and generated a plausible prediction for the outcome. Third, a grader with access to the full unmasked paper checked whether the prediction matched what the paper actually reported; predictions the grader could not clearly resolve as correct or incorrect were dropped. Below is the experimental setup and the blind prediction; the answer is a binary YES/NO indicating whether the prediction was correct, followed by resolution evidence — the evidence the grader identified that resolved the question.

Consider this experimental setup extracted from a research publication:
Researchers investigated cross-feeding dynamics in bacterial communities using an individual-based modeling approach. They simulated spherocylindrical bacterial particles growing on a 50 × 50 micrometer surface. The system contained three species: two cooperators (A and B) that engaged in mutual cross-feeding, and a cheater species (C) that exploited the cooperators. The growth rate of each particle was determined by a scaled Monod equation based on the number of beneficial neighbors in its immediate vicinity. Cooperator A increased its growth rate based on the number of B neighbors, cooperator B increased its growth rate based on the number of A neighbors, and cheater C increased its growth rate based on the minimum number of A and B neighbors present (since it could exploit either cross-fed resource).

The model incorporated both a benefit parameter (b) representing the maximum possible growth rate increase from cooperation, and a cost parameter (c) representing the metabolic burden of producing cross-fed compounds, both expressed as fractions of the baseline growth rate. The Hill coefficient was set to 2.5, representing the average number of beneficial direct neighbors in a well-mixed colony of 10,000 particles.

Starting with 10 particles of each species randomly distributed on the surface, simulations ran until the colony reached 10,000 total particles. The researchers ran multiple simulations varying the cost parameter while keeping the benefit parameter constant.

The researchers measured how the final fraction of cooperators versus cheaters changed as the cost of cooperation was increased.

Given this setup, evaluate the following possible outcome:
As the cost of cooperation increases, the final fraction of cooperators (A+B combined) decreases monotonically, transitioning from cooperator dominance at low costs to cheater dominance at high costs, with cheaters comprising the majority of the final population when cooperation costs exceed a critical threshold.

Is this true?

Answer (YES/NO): YES